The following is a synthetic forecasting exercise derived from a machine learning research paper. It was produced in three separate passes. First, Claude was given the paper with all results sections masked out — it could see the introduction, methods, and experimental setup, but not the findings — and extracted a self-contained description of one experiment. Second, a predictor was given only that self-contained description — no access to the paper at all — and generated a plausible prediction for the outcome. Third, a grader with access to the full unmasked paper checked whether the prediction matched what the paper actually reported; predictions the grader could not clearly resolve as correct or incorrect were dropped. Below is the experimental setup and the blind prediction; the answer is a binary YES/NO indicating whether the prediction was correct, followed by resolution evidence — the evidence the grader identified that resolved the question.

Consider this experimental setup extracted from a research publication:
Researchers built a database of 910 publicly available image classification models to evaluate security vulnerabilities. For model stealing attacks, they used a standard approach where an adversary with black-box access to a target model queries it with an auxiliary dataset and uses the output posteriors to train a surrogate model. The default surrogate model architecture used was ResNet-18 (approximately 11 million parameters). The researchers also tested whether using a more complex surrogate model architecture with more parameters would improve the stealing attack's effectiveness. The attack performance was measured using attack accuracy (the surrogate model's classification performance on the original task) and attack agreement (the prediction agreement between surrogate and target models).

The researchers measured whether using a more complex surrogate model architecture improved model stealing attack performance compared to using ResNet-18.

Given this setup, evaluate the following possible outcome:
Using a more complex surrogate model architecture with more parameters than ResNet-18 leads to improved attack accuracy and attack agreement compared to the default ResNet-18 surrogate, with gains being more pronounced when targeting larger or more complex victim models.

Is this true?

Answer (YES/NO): NO